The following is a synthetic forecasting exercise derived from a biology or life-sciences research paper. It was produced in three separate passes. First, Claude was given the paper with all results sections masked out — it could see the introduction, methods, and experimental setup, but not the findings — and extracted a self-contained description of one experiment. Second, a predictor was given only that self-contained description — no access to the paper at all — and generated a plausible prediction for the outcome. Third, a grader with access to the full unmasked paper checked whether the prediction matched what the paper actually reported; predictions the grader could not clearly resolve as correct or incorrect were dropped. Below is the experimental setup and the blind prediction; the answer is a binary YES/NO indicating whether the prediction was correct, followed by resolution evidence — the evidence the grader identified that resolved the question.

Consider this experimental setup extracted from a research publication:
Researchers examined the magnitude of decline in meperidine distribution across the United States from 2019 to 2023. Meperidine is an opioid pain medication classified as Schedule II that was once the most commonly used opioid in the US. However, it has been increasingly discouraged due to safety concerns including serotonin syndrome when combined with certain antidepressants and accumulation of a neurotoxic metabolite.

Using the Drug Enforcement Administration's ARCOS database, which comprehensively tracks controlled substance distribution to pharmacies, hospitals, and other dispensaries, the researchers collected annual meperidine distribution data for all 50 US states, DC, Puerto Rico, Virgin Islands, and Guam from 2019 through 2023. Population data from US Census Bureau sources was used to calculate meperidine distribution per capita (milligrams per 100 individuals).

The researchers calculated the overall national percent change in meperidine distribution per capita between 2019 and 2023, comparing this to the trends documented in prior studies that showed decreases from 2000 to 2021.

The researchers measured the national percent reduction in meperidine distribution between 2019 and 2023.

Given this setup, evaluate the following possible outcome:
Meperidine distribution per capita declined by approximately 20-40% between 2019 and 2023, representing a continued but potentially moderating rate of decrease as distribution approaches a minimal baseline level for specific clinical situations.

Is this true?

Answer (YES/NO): NO